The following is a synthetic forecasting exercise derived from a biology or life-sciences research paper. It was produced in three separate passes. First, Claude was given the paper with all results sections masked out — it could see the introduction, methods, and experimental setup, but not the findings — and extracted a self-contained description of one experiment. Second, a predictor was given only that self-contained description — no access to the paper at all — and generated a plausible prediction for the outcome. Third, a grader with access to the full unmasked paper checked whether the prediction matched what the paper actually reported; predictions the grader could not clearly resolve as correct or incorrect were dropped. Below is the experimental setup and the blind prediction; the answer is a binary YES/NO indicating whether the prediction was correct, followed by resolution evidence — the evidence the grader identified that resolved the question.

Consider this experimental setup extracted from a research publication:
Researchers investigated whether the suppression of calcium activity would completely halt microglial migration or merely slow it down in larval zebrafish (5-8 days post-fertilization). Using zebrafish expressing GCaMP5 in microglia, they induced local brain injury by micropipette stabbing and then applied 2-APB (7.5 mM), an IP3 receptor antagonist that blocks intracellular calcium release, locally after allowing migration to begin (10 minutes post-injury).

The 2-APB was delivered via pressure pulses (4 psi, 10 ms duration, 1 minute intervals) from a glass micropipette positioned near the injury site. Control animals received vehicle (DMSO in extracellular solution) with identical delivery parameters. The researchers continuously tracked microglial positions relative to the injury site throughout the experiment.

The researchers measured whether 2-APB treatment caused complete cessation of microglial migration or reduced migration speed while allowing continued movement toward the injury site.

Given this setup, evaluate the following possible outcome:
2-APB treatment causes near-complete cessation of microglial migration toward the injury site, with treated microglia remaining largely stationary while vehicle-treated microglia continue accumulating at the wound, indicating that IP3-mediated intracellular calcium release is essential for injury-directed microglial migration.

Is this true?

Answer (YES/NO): NO